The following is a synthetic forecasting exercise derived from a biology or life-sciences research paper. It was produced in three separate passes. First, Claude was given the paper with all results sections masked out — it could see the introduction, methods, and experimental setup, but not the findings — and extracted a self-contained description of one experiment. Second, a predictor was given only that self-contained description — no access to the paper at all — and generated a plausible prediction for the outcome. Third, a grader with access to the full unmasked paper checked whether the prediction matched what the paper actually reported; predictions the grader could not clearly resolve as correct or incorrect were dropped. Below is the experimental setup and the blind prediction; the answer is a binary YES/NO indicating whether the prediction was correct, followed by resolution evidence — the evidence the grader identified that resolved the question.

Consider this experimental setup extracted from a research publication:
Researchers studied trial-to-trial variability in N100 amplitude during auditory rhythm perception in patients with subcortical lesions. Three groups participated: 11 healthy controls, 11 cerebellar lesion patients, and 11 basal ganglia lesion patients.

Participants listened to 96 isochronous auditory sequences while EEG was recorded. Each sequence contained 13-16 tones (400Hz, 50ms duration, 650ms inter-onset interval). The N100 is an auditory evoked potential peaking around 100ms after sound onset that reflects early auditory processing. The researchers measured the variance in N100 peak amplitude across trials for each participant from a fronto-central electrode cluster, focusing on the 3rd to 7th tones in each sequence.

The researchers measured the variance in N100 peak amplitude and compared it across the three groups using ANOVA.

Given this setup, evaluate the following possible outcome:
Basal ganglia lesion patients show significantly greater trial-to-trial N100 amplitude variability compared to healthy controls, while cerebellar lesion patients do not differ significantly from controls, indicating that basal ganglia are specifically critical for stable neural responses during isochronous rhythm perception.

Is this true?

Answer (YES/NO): NO